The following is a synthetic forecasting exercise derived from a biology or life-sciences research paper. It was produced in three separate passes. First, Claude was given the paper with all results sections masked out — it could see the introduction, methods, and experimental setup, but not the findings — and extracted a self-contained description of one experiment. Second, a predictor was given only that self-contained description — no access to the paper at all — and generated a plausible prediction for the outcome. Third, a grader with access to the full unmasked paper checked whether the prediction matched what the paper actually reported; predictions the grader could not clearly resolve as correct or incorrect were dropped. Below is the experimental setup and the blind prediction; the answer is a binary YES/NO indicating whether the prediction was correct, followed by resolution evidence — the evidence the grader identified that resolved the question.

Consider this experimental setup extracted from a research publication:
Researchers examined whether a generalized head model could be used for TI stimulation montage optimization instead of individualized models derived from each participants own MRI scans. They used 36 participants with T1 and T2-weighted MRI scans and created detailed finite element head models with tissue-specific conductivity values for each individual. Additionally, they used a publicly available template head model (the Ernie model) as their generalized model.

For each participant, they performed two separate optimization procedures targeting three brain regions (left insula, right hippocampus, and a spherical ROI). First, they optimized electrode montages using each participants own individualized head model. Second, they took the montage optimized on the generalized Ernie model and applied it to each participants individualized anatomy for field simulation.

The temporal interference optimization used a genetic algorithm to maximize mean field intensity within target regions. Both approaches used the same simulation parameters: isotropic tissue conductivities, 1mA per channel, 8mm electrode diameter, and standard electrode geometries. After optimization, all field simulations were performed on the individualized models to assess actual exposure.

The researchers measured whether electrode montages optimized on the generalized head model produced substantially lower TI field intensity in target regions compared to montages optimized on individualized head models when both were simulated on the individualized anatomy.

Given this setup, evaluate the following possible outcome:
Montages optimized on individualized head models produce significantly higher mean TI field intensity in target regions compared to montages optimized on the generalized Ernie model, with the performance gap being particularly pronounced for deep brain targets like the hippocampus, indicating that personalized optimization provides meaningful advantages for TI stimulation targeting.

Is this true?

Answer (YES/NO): NO